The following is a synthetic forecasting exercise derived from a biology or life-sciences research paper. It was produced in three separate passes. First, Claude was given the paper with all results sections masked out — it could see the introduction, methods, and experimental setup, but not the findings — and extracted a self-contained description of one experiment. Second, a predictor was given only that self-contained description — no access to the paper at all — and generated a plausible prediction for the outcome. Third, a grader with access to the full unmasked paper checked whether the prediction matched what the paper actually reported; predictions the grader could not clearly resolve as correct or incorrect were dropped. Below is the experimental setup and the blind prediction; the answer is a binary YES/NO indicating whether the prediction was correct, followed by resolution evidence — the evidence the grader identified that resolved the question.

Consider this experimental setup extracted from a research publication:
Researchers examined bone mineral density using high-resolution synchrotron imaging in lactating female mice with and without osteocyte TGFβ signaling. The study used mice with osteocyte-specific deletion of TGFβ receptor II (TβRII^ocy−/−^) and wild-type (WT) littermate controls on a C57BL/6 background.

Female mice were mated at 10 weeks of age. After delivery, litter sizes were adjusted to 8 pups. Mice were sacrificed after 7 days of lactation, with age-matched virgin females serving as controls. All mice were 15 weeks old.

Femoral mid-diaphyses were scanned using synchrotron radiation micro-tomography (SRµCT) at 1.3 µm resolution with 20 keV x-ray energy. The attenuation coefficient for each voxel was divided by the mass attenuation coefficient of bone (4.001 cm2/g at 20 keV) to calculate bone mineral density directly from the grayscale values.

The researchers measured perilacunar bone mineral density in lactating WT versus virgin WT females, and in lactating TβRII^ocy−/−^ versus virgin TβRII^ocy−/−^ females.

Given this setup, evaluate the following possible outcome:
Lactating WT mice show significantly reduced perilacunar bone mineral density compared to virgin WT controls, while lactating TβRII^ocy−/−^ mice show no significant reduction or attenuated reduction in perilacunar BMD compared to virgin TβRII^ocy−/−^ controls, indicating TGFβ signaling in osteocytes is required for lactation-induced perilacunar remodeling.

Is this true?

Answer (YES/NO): NO